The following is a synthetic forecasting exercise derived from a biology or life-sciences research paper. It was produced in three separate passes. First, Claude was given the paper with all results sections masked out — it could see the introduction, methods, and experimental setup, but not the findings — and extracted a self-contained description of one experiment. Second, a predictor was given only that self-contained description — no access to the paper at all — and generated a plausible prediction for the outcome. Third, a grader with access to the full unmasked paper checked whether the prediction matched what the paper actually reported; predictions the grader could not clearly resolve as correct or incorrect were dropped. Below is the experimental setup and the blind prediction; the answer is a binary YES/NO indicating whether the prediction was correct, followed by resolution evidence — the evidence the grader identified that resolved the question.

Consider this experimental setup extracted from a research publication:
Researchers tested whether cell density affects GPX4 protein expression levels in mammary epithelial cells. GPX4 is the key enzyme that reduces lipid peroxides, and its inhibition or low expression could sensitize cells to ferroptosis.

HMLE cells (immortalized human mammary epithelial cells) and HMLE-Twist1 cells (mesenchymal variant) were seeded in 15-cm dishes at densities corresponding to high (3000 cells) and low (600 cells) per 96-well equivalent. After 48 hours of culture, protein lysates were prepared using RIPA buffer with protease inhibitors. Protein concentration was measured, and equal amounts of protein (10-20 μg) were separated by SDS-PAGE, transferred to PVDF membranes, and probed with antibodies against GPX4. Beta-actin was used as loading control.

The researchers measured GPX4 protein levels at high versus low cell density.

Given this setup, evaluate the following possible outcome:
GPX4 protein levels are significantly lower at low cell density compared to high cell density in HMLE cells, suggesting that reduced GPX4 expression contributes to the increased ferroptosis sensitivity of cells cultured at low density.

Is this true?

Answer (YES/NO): NO